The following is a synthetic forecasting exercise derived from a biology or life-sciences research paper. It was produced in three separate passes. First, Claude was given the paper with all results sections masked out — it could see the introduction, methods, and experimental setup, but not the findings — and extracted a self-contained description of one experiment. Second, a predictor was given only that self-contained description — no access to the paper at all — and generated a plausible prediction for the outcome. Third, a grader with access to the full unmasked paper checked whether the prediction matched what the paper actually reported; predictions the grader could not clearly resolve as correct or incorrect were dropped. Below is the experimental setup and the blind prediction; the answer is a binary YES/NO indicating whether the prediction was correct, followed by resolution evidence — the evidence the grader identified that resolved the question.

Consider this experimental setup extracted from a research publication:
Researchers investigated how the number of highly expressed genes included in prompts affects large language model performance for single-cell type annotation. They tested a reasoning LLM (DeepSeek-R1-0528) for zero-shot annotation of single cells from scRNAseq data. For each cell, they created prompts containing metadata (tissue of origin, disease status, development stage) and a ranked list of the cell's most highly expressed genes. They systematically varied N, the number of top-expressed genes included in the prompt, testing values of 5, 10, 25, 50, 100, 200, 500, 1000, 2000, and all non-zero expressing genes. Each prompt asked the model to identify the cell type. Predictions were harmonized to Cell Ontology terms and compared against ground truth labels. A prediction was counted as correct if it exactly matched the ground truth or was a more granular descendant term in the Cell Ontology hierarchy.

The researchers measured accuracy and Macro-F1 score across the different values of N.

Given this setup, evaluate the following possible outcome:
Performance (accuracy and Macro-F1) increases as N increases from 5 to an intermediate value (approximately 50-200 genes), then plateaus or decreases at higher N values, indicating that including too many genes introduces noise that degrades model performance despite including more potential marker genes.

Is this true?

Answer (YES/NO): NO